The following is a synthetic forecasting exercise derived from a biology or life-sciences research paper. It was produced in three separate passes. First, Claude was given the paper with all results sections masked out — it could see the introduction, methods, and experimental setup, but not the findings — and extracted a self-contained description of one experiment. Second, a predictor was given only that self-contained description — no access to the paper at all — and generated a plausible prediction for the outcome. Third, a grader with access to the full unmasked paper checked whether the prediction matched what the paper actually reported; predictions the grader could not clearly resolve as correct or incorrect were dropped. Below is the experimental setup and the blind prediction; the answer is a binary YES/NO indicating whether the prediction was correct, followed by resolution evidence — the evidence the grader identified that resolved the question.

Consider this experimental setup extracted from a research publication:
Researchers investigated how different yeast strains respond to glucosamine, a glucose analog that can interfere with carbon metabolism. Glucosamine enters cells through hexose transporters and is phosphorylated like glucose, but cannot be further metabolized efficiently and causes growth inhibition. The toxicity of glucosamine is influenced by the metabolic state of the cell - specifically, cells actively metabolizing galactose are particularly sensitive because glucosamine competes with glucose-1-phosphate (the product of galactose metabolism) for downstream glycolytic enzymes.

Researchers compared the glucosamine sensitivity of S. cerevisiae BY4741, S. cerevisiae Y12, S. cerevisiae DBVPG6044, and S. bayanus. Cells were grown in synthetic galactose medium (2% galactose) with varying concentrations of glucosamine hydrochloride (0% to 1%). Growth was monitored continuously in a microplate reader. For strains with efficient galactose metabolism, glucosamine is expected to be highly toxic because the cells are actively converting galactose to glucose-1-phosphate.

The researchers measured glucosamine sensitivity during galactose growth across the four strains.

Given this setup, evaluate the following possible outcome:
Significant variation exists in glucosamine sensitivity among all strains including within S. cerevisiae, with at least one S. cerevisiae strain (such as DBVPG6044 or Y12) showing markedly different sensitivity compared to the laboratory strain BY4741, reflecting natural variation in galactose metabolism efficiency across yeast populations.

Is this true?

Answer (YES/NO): YES